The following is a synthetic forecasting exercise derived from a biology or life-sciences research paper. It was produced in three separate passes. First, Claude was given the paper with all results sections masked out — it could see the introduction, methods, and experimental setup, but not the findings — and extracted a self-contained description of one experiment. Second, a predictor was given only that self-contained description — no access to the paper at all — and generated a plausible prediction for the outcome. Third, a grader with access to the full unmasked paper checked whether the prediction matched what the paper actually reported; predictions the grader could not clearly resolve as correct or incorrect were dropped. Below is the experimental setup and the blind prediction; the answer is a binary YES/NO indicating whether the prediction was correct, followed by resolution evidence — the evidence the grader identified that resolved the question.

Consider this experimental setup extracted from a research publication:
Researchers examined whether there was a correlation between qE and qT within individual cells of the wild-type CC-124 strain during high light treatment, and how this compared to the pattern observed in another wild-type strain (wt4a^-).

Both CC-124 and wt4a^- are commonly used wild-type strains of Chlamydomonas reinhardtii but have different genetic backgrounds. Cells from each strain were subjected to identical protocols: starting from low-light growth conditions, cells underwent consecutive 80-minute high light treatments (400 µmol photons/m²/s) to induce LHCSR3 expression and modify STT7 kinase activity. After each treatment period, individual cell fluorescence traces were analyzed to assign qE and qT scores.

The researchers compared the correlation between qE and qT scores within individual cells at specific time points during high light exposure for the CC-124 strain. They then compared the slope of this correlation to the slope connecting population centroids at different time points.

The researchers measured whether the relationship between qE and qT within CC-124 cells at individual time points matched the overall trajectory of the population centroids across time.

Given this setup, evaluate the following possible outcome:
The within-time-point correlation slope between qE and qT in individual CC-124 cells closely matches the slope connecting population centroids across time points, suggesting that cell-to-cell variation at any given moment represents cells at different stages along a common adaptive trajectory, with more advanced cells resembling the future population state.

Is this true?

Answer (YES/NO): NO